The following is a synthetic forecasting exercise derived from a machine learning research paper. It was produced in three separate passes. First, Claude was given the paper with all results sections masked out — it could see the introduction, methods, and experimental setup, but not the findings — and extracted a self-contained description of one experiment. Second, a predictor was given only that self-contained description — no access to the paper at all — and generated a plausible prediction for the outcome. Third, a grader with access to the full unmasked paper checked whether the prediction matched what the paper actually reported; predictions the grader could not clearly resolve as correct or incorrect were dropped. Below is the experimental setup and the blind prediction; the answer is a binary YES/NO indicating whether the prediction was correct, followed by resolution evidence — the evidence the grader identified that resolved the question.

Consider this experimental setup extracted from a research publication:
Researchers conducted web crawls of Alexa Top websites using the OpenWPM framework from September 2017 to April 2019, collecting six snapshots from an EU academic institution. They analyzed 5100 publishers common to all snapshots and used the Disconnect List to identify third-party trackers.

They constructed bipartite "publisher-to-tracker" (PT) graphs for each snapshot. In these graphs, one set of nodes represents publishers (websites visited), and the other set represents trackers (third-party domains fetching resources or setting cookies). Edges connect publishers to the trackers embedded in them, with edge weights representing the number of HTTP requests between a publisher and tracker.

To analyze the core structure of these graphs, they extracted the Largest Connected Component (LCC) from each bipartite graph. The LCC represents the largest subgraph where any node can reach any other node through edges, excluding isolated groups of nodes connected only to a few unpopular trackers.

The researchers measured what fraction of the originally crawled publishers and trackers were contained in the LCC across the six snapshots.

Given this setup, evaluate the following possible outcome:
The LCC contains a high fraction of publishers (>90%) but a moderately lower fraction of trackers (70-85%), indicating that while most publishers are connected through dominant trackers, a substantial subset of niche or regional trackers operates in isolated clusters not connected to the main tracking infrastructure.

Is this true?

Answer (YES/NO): NO